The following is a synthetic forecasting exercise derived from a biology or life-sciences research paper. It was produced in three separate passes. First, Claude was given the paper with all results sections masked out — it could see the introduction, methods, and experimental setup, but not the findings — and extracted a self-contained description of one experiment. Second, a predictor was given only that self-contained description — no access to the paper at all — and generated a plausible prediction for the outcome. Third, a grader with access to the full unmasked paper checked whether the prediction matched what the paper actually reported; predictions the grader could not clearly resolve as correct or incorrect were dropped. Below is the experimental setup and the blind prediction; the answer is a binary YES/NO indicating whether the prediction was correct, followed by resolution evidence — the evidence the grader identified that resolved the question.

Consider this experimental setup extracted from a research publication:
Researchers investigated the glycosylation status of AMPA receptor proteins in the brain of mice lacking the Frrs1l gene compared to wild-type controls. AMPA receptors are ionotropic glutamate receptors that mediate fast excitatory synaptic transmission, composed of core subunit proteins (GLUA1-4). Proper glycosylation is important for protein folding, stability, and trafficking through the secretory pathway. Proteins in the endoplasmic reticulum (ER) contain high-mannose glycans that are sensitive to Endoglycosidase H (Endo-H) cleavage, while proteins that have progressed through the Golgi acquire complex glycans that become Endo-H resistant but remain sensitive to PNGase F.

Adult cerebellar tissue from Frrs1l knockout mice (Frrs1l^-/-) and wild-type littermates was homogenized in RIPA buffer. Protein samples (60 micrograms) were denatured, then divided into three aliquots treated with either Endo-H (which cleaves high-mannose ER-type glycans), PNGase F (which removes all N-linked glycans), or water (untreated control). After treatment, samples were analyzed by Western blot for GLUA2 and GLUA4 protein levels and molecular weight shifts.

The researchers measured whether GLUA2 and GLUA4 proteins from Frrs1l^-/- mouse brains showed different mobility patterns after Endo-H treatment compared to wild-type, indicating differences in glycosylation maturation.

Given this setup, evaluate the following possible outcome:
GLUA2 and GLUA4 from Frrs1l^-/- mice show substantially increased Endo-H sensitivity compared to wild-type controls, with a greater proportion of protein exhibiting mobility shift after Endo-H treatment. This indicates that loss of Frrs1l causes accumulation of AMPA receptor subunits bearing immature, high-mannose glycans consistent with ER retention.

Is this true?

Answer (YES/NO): YES